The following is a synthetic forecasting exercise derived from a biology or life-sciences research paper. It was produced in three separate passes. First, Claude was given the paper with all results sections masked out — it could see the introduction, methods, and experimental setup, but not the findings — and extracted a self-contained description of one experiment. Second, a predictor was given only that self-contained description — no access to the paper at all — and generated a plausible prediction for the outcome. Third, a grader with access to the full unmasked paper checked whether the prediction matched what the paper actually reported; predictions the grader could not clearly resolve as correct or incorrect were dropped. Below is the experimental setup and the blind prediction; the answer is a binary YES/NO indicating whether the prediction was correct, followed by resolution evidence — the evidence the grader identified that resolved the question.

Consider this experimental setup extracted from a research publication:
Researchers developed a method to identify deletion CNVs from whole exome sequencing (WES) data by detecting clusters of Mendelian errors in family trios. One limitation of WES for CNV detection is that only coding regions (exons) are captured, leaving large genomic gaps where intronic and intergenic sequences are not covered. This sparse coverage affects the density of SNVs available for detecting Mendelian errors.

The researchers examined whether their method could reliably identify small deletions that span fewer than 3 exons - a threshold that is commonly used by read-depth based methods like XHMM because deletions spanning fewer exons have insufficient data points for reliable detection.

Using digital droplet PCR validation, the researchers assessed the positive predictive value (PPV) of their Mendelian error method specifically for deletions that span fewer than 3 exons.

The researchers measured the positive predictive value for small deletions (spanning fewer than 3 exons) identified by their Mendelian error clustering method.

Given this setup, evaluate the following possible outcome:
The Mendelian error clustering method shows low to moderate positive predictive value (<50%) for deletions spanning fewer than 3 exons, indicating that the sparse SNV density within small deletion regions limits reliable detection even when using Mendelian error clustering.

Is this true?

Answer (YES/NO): NO